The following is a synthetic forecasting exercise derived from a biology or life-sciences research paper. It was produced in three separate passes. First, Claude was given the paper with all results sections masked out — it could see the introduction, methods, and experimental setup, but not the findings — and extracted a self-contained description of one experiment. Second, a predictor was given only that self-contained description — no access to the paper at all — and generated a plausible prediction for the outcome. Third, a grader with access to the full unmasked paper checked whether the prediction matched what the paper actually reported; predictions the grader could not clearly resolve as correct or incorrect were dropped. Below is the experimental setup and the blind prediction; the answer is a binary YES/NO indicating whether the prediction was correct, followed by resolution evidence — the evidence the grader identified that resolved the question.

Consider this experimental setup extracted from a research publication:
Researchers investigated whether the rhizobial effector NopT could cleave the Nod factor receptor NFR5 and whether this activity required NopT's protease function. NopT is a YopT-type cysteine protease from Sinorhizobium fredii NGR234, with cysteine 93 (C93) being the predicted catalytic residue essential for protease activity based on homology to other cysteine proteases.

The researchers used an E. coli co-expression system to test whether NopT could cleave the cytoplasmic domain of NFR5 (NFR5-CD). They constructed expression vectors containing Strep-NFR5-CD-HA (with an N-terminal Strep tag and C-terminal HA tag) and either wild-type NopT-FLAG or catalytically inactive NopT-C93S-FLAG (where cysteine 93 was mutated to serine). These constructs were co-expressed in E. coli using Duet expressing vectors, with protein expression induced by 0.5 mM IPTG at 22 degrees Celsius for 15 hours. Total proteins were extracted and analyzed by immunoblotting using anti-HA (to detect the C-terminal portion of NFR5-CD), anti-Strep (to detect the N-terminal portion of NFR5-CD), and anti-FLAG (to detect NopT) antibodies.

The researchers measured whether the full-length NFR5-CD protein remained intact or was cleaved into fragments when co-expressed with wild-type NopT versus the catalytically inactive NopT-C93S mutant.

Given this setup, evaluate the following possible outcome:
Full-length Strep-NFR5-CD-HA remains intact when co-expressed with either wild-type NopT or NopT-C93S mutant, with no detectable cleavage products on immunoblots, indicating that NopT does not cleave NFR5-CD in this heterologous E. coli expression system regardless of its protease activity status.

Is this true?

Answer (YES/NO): NO